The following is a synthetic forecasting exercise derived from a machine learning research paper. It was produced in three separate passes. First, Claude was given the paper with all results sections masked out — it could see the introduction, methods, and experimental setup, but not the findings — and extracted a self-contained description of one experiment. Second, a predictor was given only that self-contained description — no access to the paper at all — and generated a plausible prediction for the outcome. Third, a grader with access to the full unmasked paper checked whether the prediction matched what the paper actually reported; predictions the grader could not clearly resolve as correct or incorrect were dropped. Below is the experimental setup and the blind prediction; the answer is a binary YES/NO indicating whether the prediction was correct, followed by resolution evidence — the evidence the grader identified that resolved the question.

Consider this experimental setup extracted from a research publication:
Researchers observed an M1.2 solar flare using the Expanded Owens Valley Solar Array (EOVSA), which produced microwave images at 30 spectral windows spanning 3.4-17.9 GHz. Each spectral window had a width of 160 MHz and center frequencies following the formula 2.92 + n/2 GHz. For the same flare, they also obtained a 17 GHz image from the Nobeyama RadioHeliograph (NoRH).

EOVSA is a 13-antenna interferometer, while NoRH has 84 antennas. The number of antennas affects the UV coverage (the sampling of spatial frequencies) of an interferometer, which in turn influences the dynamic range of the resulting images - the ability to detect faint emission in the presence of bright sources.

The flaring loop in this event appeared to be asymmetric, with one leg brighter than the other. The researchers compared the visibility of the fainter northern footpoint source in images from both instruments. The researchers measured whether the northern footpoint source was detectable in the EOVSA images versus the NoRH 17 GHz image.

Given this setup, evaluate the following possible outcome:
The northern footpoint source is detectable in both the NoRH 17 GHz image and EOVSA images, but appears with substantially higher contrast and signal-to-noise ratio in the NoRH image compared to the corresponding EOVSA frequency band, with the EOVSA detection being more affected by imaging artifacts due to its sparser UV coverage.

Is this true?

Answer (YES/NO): NO